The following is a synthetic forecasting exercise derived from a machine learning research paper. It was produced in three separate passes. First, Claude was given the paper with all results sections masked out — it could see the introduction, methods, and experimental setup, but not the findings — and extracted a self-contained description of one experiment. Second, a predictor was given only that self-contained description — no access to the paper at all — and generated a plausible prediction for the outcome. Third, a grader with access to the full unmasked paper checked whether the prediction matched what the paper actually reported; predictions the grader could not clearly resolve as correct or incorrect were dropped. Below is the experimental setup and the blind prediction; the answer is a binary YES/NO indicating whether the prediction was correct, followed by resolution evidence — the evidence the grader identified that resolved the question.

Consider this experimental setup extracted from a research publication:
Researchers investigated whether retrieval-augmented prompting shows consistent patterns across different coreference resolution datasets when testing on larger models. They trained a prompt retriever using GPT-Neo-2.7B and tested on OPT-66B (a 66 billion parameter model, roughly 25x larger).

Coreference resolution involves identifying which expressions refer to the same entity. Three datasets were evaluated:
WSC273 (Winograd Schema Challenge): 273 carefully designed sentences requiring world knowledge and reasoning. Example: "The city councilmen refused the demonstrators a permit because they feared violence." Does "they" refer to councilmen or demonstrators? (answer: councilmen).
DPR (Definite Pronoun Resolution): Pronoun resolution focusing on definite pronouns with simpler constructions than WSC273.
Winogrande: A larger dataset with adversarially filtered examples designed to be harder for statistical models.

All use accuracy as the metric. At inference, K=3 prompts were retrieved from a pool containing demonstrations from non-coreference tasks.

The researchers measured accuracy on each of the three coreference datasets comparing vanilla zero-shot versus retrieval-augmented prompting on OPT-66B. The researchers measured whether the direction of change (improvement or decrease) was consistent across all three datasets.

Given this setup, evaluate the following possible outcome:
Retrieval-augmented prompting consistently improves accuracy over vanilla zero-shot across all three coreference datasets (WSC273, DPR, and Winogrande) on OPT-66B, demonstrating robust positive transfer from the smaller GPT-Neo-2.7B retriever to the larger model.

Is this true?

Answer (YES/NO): NO